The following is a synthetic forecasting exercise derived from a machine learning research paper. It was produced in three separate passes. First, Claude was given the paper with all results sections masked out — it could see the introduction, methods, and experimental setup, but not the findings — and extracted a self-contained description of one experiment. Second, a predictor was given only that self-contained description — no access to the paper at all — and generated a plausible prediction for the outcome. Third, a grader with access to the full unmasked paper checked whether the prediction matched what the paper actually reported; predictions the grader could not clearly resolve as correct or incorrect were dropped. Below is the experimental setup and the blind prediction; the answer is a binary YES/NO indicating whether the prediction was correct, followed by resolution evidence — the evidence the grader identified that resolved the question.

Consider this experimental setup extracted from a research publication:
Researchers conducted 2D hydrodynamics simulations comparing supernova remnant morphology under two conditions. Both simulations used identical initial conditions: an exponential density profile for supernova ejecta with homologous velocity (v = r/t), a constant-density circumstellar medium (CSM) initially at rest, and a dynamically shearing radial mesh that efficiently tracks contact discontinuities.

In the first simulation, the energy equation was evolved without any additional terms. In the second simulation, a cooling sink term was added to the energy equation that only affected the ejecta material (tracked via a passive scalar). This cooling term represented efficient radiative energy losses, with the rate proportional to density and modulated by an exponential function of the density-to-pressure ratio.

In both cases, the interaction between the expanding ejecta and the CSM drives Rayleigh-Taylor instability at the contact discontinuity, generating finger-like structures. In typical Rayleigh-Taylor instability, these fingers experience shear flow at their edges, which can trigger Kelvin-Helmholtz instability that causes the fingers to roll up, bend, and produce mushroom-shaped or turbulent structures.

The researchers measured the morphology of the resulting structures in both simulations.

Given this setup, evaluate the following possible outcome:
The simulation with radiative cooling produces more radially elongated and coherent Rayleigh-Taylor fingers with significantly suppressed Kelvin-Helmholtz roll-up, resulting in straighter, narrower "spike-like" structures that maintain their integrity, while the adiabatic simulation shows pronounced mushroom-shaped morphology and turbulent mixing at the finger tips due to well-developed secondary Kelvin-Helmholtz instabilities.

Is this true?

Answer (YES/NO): YES